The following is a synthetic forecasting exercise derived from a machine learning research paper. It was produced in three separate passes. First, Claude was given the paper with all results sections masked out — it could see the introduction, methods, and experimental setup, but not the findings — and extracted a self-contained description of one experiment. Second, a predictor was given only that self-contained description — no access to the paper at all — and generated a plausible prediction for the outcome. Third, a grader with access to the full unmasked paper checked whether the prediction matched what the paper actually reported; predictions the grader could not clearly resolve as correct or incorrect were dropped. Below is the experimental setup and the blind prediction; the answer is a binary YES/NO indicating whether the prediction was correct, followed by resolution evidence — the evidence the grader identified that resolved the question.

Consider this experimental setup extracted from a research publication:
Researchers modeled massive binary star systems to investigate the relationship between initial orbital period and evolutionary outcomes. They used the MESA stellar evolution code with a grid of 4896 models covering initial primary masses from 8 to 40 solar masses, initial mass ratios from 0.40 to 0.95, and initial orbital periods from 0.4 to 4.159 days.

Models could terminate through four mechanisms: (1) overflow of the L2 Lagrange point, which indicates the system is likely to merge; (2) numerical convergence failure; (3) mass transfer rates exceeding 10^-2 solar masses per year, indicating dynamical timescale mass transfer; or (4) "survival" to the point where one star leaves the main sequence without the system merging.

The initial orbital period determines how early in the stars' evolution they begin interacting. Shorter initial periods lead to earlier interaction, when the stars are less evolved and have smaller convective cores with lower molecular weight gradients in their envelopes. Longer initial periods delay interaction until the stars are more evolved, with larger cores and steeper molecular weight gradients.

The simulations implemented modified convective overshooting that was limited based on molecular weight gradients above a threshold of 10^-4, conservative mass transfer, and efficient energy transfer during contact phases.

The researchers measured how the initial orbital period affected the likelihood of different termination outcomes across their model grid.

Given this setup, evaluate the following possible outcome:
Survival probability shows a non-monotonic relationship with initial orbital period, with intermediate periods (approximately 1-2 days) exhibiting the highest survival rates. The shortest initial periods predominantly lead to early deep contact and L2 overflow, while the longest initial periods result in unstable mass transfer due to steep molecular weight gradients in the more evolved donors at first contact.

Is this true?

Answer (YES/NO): NO